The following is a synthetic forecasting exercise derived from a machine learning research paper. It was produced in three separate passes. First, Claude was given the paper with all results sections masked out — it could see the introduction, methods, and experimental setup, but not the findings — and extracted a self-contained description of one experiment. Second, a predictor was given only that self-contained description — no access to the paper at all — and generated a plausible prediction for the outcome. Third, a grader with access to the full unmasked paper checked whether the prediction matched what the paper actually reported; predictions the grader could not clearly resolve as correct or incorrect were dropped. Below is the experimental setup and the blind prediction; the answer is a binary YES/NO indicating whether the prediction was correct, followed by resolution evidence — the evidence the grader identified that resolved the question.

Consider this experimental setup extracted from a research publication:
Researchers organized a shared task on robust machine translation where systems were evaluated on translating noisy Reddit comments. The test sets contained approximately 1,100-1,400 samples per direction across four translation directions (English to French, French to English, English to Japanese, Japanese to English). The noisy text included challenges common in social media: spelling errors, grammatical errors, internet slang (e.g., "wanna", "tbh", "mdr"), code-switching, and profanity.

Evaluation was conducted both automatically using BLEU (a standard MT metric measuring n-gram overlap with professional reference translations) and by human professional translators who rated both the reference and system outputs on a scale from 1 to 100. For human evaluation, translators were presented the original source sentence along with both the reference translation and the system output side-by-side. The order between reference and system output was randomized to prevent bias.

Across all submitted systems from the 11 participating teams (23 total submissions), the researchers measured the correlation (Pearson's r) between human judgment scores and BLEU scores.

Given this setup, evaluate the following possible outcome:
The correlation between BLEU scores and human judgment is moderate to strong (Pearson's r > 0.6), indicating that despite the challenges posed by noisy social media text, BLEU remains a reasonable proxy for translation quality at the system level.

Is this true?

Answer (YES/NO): YES